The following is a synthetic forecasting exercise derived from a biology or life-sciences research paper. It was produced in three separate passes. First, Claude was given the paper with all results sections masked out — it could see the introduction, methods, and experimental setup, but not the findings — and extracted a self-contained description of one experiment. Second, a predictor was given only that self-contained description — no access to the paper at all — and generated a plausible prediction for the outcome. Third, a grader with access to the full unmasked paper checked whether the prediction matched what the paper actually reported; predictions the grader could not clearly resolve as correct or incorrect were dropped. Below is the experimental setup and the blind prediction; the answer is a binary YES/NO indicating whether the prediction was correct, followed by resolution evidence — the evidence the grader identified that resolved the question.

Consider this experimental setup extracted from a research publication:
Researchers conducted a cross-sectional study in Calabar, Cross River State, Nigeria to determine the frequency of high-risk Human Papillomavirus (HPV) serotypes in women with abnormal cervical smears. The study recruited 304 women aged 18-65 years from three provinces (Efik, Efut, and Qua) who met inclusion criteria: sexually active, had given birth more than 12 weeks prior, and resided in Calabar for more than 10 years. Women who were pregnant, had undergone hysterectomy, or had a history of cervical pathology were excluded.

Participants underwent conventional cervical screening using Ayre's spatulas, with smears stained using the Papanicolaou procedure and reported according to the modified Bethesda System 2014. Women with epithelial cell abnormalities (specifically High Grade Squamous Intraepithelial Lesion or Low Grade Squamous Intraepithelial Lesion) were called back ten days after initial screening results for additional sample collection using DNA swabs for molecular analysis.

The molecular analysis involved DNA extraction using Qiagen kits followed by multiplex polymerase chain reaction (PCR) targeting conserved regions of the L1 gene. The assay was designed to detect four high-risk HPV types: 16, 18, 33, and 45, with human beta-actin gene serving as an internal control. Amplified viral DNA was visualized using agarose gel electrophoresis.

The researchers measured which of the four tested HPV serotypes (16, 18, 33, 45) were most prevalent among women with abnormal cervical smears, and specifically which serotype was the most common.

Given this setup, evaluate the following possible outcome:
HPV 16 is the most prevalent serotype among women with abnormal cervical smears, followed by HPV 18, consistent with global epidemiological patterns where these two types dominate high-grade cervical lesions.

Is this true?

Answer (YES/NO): NO